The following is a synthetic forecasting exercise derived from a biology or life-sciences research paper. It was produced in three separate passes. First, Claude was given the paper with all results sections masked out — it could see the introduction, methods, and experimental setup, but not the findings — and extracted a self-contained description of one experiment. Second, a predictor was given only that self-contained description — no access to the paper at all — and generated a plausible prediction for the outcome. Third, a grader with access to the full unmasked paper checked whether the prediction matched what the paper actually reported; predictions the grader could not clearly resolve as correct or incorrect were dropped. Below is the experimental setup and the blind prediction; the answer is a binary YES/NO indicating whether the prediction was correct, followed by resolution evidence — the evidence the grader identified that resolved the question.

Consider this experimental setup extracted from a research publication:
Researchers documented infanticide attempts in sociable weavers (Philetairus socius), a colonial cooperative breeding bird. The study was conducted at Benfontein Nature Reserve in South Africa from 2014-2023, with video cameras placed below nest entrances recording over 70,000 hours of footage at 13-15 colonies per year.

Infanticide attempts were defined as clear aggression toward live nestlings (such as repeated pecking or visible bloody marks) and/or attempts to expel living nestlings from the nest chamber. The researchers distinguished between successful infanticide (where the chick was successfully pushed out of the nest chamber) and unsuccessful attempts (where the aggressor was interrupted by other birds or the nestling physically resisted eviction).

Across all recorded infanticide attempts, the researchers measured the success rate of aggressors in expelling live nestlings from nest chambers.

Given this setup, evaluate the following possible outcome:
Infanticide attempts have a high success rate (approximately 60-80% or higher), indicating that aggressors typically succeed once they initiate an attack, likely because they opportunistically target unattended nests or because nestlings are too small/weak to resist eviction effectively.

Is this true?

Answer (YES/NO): YES